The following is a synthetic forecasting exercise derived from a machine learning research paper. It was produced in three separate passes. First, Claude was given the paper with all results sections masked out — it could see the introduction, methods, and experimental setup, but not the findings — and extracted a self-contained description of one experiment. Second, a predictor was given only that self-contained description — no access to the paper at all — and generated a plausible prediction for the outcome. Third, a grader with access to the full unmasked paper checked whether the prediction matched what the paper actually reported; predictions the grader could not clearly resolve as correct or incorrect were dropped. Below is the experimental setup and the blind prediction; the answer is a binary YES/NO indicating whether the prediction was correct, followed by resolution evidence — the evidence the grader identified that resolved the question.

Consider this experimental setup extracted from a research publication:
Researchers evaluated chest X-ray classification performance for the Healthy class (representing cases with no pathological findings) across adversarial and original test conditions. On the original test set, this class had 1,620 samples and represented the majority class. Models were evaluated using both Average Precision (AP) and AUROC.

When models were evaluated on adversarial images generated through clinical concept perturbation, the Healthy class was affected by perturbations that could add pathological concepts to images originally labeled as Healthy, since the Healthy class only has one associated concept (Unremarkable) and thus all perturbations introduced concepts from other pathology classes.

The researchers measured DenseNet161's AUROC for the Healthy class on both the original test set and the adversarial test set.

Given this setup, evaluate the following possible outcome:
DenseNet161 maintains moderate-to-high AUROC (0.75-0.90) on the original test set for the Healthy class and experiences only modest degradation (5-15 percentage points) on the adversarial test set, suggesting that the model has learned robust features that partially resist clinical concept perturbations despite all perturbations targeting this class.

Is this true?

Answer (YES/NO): NO